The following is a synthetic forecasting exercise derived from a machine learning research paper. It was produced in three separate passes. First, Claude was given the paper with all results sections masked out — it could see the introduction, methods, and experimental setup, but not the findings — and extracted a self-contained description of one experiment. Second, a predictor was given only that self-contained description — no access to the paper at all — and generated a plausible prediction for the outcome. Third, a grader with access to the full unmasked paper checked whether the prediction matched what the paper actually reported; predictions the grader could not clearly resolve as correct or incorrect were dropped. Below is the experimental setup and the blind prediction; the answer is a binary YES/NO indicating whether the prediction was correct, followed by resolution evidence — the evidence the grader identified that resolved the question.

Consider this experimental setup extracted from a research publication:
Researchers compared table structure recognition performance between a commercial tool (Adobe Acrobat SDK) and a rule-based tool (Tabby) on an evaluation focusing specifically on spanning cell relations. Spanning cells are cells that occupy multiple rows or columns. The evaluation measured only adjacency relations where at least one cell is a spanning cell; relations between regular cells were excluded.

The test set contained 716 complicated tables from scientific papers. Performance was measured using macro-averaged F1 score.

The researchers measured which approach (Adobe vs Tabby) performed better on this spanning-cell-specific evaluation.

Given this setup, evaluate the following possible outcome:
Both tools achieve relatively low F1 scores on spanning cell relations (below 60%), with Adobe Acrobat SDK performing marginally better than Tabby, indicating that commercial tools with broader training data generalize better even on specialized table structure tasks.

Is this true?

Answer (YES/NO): NO